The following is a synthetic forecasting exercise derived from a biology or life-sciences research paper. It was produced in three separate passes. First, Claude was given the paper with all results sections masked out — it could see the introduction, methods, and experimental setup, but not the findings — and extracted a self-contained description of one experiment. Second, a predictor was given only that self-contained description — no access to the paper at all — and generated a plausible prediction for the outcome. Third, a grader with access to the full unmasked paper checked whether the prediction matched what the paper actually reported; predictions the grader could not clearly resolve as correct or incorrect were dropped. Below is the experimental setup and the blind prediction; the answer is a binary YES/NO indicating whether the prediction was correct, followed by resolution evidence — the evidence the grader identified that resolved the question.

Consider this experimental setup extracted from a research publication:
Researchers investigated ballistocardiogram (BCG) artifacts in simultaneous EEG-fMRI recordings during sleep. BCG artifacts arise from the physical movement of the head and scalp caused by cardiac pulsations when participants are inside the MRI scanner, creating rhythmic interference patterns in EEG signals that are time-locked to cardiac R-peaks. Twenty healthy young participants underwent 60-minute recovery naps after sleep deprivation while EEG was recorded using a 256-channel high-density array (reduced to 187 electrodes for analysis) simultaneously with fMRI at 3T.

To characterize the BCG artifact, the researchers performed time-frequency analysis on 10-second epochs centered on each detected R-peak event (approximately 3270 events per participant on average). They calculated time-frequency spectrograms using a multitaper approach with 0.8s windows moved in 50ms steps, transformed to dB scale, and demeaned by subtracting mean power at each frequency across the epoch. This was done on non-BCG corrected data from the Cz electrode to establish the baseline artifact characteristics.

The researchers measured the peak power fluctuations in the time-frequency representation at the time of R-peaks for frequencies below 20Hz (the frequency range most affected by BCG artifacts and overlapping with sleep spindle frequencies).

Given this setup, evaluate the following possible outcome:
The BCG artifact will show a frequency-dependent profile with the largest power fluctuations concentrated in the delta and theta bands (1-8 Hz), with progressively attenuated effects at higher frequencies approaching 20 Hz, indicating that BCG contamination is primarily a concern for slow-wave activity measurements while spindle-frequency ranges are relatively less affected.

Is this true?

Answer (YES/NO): NO